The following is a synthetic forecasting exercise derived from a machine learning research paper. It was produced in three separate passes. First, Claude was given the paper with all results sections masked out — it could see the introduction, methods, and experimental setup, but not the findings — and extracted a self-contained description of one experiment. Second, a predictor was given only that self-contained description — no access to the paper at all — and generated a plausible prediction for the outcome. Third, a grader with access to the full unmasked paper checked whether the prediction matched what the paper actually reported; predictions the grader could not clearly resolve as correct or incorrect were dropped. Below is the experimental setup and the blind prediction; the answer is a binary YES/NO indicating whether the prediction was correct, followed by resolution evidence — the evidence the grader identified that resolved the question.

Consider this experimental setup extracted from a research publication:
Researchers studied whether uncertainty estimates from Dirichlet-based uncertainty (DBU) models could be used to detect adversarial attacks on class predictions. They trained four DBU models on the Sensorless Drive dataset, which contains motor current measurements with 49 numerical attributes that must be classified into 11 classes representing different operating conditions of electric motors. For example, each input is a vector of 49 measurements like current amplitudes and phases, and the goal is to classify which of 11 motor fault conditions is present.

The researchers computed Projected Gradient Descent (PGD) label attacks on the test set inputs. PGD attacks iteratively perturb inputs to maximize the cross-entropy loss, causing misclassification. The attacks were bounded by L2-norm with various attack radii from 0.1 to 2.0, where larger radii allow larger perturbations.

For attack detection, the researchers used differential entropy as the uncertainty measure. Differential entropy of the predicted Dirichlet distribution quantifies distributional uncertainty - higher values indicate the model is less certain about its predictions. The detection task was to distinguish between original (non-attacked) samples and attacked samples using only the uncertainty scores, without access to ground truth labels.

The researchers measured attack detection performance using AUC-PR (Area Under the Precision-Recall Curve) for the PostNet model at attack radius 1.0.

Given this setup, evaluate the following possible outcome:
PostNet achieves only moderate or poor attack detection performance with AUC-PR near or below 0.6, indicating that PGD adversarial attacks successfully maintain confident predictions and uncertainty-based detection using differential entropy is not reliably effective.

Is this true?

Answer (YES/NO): YES